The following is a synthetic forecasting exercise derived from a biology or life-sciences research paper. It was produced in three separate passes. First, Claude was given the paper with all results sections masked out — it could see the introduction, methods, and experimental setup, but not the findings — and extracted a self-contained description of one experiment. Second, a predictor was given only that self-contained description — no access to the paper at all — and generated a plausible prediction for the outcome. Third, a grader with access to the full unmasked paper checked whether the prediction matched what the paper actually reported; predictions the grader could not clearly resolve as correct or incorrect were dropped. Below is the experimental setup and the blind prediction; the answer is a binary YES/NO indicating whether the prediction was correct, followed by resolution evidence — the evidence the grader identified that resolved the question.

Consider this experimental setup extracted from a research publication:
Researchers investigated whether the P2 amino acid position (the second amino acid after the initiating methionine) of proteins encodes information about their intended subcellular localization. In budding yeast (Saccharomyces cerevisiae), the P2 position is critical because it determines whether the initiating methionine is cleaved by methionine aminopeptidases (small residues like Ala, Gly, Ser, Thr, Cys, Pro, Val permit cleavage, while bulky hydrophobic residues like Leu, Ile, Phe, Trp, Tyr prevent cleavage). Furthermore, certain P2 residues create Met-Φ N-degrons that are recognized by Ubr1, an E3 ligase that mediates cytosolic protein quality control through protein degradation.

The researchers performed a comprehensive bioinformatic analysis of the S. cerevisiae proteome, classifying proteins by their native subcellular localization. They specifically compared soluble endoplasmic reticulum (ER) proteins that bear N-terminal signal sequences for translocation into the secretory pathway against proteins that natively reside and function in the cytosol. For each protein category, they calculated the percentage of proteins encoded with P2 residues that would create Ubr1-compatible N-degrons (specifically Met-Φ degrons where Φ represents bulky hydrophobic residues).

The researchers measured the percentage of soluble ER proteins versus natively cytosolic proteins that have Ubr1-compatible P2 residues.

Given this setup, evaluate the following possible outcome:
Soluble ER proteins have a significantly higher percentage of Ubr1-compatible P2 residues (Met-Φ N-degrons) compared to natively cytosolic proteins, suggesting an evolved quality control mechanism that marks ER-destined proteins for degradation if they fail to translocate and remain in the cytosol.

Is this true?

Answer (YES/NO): YES